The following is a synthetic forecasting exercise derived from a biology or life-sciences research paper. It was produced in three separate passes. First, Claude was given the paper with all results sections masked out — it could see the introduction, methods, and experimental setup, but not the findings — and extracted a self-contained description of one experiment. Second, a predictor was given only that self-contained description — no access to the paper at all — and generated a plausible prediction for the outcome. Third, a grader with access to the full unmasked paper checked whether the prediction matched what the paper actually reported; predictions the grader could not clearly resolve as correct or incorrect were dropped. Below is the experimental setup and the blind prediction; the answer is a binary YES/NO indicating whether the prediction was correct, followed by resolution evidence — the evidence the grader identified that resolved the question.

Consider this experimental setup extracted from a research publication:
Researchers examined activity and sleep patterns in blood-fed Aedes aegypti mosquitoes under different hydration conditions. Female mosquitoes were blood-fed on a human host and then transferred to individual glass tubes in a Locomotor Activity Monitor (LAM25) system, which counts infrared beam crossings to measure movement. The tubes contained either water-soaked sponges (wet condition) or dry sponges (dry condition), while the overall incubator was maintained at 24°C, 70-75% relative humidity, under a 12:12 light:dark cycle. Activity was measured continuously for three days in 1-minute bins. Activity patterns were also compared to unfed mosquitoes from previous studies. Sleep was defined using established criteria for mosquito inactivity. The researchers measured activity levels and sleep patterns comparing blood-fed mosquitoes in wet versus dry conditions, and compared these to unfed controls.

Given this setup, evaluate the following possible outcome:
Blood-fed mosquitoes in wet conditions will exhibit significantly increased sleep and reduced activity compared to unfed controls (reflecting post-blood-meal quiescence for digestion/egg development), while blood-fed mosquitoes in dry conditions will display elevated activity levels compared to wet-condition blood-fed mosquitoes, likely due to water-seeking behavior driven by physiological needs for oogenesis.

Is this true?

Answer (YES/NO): NO